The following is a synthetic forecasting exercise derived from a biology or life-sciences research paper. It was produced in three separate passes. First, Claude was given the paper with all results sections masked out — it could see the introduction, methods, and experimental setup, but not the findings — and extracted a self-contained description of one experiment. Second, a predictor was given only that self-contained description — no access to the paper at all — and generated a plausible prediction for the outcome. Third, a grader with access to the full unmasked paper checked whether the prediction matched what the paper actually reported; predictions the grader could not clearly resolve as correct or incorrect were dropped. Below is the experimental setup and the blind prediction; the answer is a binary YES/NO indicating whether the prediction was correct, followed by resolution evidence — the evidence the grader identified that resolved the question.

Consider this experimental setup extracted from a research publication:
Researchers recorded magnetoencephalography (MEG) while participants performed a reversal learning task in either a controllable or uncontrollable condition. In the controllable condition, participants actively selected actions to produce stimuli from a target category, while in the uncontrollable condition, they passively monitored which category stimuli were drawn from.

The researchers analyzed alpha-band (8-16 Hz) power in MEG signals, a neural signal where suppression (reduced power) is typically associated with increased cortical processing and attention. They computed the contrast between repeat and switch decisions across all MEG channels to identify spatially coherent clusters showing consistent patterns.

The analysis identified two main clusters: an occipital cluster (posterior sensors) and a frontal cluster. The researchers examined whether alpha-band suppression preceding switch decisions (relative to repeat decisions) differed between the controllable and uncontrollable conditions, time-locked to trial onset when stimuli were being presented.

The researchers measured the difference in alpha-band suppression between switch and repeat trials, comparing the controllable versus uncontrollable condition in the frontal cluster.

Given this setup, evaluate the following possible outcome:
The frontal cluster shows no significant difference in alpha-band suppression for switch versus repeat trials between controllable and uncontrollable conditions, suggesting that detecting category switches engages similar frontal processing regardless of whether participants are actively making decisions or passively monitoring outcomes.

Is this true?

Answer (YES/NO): NO